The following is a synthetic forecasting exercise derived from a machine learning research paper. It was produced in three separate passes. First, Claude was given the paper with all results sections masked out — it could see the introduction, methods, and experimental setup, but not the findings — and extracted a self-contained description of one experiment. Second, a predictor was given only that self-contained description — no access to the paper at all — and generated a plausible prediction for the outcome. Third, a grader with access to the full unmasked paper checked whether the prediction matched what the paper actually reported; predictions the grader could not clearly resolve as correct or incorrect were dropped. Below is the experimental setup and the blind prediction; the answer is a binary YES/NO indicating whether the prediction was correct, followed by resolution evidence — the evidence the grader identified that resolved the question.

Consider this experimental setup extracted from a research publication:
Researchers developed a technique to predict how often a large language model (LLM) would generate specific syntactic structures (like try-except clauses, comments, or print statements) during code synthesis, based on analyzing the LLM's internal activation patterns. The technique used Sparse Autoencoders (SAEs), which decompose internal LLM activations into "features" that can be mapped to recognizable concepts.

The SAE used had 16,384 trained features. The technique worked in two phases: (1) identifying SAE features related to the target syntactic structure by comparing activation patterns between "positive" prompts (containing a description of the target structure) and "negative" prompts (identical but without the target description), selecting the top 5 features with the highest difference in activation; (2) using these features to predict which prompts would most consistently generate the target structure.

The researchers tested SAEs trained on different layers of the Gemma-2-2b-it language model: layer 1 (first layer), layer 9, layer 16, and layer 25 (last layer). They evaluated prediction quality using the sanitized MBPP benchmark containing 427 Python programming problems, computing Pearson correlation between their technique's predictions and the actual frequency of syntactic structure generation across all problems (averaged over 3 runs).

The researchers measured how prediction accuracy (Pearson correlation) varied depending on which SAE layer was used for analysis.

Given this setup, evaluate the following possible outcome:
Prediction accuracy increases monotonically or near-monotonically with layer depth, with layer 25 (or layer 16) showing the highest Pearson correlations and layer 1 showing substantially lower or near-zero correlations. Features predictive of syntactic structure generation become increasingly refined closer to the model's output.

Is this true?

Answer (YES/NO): NO